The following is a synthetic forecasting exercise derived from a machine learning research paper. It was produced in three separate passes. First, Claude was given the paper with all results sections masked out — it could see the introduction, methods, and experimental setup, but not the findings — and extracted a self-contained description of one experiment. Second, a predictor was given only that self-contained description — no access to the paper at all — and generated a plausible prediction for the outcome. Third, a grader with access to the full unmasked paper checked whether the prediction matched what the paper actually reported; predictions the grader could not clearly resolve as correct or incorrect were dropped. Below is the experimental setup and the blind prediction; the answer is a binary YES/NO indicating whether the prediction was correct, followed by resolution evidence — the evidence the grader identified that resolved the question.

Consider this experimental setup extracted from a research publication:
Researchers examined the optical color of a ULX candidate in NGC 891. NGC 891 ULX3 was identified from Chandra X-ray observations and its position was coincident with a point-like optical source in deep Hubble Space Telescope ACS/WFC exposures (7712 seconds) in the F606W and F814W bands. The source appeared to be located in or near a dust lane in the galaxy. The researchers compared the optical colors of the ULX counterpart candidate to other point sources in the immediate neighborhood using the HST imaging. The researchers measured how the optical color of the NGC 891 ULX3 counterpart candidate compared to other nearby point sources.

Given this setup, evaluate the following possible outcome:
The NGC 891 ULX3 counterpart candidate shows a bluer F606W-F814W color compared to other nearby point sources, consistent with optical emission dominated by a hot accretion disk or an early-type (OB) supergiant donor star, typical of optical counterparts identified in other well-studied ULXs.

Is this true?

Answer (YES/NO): YES